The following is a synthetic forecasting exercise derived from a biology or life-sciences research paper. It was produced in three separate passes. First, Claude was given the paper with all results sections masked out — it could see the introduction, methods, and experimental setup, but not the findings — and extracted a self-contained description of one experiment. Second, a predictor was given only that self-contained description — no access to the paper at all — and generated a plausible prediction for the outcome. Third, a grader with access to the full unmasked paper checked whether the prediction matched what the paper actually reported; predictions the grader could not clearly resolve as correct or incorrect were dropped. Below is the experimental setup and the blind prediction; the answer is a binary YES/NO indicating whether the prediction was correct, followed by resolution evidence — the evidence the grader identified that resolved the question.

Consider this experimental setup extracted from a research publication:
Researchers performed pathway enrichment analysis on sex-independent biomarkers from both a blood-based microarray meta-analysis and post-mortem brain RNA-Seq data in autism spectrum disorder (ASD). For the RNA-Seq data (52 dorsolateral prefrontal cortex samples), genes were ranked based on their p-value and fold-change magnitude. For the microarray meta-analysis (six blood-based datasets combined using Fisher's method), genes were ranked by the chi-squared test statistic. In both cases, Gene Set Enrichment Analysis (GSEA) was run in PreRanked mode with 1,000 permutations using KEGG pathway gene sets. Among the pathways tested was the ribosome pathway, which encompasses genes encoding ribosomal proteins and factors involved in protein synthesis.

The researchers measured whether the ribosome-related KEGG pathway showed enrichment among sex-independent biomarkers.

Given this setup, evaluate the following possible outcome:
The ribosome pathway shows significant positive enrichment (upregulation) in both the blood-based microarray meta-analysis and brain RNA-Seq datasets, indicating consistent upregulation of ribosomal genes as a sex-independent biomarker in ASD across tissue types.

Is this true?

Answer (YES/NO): YES